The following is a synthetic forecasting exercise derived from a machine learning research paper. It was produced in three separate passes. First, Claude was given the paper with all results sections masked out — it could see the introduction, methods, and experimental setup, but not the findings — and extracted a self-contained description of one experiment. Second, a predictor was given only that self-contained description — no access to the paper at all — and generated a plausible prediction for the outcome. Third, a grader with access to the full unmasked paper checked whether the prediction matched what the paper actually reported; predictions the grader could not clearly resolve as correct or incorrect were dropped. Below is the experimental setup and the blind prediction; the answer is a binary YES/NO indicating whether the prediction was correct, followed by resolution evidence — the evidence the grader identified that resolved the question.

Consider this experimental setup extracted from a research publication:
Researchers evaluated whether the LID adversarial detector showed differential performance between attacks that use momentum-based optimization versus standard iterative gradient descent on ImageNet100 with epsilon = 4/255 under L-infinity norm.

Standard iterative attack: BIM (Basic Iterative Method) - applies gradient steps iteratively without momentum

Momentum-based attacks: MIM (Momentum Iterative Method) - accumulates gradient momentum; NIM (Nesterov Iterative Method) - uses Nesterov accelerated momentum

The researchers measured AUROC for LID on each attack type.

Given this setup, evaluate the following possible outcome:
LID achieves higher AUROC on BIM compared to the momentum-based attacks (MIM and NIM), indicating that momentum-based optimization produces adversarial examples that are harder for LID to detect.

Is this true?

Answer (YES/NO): YES